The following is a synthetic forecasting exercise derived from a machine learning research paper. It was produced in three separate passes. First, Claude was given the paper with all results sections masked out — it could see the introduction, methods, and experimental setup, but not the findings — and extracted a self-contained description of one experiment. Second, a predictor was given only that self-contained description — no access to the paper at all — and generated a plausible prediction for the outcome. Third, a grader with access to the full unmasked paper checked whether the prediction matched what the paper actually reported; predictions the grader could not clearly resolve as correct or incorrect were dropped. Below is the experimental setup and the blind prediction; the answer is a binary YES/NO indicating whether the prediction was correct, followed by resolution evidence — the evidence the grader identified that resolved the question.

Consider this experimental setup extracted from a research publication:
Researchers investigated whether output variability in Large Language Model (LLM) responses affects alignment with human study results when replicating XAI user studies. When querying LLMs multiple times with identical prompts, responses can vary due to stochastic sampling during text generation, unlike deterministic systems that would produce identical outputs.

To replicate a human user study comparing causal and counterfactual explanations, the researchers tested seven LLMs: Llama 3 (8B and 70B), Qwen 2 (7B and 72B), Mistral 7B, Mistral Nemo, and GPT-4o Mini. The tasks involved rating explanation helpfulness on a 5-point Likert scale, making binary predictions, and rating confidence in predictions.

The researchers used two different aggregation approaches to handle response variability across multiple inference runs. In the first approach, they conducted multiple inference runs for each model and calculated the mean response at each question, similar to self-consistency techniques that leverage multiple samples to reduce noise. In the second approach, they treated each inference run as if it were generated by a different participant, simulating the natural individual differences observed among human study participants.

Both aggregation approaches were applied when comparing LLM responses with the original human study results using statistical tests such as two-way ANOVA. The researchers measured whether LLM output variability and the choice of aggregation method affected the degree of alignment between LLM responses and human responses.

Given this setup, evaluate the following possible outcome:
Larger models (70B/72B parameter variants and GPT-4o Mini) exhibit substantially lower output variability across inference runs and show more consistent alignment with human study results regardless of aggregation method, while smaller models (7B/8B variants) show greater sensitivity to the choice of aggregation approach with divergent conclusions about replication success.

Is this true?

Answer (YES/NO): NO